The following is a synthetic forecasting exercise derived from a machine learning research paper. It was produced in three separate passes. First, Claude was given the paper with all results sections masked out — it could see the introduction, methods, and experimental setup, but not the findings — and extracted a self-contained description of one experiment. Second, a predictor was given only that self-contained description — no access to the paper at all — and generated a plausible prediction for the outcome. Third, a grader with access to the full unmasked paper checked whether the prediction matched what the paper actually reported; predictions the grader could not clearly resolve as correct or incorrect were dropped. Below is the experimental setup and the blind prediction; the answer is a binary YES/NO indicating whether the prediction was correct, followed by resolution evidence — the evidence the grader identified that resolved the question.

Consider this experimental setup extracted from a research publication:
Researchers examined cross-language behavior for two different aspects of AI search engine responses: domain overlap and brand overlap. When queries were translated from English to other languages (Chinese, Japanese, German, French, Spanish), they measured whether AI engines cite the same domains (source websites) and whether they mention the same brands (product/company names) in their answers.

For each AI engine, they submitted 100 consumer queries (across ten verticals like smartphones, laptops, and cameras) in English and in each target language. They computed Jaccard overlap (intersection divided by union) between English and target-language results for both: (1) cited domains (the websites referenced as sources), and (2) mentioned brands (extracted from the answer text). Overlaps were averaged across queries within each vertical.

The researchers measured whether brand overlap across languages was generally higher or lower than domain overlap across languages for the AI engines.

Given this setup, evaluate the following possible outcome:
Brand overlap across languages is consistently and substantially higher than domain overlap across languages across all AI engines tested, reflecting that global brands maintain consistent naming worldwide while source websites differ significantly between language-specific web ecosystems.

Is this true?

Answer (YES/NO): YES